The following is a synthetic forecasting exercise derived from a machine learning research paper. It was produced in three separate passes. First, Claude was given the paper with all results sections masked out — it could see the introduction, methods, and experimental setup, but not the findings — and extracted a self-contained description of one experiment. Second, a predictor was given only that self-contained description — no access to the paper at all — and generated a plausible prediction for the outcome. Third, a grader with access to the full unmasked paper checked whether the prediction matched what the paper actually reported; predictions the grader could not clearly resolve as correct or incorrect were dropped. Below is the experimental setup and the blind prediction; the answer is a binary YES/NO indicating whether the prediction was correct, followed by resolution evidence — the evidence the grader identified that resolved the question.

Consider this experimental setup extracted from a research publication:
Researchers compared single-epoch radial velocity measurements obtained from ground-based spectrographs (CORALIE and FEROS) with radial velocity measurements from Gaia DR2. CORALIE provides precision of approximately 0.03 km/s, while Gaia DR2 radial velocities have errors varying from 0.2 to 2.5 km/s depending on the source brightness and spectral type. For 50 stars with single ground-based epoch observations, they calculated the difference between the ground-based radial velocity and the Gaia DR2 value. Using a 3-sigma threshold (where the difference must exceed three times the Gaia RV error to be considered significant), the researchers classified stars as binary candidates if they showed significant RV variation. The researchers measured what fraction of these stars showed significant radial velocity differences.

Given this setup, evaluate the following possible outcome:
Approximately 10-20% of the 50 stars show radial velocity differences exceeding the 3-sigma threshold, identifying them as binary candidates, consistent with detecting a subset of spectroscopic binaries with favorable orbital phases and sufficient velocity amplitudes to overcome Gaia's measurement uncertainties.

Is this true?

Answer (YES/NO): NO